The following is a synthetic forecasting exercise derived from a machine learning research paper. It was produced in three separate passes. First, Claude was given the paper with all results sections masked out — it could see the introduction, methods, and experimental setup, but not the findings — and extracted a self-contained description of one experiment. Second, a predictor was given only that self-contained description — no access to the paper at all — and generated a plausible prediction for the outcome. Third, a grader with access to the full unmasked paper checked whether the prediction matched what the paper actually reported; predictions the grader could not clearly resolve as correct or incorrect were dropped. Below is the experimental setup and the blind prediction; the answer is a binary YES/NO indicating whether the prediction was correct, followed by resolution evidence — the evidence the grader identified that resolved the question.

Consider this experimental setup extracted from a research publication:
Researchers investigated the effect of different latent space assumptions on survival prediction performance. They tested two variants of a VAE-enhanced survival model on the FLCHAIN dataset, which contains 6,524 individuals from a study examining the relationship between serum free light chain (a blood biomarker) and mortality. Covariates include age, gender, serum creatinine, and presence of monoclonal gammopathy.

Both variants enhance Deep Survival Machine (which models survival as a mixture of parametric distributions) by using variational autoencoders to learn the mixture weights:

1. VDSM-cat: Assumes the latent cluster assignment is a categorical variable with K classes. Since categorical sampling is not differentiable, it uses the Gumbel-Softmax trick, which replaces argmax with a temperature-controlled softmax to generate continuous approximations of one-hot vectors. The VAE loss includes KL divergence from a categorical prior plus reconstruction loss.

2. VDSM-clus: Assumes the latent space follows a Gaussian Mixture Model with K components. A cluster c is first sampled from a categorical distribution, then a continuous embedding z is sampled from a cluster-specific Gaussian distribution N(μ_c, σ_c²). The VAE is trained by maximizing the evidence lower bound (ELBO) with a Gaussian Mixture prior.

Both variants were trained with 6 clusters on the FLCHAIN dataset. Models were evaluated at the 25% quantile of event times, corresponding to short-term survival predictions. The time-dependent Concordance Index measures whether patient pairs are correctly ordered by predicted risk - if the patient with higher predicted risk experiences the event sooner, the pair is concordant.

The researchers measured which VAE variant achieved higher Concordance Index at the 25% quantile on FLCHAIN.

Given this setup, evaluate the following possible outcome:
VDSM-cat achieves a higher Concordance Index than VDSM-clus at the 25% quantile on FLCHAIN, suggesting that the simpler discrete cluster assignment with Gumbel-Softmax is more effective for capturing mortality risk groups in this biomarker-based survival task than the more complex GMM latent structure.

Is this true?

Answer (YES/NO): YES